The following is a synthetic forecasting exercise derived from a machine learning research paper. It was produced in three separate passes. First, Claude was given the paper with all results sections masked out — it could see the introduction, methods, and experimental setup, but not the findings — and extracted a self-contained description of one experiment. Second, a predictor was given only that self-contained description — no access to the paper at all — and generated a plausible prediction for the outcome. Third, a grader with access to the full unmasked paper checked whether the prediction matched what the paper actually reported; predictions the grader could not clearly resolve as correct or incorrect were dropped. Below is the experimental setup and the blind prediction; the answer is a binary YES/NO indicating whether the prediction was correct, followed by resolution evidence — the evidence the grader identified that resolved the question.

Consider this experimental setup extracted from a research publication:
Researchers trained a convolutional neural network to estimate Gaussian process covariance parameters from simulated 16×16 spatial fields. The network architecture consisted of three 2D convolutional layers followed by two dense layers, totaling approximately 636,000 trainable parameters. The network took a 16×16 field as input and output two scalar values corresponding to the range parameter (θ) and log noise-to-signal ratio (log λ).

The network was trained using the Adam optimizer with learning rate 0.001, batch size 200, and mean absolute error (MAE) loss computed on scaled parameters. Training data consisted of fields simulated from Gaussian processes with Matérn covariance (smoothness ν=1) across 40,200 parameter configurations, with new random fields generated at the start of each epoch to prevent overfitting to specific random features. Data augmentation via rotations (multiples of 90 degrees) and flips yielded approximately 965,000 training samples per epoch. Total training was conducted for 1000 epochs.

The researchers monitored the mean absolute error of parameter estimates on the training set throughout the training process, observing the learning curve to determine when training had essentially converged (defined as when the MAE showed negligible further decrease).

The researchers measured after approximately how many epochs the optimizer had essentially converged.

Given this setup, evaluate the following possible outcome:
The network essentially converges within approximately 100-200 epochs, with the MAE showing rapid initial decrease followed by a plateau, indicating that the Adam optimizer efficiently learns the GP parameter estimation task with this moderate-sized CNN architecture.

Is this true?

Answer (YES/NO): NO